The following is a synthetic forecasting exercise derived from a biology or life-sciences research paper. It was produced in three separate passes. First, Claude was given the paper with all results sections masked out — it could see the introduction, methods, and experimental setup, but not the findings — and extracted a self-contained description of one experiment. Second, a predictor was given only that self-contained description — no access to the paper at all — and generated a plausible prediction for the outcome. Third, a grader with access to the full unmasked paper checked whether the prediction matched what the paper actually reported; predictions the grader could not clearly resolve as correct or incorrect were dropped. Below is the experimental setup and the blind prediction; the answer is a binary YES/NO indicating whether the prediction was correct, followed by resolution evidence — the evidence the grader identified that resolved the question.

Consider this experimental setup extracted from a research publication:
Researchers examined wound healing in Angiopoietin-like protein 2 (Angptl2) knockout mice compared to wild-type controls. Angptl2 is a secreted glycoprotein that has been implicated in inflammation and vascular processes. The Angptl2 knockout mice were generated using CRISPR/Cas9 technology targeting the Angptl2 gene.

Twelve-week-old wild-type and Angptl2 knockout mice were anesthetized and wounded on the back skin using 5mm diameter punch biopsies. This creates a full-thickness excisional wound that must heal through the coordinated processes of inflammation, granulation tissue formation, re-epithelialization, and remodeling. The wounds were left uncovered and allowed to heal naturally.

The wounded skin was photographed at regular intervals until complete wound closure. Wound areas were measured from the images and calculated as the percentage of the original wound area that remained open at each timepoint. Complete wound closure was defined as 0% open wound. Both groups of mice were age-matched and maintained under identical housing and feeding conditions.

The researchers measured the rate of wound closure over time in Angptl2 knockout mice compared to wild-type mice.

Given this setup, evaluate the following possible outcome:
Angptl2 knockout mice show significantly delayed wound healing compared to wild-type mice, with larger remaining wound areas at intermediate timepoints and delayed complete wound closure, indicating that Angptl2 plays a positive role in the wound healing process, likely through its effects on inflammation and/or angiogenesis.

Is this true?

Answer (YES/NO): NO